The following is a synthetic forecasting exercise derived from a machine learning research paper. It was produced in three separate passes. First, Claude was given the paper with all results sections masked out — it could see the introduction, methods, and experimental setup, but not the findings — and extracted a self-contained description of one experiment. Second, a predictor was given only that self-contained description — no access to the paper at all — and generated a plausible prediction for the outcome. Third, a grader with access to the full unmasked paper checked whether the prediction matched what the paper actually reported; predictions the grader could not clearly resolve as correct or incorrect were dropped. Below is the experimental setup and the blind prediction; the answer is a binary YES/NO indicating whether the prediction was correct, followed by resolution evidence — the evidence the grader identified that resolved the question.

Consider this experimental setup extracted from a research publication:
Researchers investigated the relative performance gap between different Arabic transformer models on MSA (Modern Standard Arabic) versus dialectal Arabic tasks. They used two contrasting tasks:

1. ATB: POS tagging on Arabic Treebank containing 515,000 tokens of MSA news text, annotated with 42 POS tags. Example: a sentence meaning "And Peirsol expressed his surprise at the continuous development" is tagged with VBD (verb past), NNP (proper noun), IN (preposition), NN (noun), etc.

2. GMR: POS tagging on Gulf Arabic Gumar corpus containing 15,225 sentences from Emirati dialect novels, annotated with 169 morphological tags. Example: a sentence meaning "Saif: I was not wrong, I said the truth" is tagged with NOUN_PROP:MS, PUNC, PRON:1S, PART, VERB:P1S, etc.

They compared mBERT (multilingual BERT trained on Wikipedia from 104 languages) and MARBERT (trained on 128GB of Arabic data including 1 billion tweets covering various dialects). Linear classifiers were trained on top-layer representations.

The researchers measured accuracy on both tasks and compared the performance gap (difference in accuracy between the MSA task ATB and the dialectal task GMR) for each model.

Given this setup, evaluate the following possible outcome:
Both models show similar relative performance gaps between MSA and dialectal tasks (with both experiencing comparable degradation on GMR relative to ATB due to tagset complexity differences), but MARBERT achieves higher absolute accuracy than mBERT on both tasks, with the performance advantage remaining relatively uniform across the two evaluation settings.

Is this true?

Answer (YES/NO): NO